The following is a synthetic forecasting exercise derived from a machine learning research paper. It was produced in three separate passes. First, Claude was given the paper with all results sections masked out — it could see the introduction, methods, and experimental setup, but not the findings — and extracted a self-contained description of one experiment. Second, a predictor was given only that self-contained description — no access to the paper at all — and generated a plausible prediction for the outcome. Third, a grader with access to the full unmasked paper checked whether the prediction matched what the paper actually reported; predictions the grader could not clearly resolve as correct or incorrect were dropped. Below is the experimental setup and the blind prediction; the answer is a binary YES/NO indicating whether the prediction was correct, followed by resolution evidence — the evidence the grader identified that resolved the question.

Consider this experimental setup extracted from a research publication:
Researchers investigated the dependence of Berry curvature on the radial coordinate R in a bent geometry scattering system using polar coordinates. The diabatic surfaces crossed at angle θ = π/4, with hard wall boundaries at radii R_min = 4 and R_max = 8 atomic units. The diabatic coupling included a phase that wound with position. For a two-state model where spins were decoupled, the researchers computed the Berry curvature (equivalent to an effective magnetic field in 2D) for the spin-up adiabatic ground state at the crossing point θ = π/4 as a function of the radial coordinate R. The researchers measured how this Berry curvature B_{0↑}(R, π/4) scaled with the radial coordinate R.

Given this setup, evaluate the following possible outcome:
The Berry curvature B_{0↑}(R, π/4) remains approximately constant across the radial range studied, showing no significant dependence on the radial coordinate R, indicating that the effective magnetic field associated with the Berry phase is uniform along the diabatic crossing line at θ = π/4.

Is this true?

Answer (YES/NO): NO